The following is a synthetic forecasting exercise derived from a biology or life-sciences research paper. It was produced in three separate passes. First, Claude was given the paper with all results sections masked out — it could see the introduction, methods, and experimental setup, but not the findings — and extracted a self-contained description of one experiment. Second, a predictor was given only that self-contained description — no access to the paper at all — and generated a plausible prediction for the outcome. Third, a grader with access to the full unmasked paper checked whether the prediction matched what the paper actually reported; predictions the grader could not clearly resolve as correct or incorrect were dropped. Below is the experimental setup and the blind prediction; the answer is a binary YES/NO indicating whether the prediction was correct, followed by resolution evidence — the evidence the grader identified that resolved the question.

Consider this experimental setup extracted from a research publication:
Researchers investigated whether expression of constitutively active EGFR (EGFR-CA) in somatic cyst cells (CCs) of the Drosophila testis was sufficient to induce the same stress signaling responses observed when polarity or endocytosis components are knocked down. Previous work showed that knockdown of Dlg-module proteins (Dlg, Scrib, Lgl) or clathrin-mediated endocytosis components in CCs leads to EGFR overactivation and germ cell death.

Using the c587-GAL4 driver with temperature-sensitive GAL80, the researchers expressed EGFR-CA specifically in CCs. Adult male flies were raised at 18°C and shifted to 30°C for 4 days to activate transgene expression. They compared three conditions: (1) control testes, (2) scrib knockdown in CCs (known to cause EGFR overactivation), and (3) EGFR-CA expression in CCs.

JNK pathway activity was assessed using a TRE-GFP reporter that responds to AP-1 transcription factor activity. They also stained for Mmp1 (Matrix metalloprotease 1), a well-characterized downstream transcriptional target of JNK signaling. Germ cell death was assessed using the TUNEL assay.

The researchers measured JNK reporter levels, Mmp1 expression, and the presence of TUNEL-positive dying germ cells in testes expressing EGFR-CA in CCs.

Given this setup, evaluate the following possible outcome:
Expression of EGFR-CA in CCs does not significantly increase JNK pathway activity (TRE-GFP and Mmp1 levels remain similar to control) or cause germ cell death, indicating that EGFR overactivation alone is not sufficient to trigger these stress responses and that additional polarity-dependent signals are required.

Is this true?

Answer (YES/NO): NO